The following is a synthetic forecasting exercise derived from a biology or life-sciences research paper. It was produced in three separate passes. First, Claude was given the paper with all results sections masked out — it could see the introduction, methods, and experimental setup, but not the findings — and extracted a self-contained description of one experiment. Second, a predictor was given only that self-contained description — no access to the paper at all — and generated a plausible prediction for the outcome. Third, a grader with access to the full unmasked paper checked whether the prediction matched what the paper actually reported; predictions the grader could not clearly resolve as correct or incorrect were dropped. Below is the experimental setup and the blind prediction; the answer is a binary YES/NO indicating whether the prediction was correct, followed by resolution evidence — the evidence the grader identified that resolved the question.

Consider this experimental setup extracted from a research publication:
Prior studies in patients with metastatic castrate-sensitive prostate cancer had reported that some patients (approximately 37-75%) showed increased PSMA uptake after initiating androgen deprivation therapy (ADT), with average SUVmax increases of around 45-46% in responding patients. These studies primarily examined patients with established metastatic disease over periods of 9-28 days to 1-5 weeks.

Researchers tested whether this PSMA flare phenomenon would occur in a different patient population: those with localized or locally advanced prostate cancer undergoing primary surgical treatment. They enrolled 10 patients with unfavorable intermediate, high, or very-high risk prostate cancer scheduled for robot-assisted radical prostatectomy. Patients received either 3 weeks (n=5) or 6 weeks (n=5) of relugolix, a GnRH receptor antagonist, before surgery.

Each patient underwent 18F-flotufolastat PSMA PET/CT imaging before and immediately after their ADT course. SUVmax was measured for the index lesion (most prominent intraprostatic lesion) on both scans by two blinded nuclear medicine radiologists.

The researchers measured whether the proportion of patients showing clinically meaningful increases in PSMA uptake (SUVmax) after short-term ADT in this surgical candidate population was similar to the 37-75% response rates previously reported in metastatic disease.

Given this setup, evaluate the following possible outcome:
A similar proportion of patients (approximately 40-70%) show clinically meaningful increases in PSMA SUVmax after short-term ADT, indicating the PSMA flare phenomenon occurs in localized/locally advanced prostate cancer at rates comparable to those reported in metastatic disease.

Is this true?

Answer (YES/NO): NO